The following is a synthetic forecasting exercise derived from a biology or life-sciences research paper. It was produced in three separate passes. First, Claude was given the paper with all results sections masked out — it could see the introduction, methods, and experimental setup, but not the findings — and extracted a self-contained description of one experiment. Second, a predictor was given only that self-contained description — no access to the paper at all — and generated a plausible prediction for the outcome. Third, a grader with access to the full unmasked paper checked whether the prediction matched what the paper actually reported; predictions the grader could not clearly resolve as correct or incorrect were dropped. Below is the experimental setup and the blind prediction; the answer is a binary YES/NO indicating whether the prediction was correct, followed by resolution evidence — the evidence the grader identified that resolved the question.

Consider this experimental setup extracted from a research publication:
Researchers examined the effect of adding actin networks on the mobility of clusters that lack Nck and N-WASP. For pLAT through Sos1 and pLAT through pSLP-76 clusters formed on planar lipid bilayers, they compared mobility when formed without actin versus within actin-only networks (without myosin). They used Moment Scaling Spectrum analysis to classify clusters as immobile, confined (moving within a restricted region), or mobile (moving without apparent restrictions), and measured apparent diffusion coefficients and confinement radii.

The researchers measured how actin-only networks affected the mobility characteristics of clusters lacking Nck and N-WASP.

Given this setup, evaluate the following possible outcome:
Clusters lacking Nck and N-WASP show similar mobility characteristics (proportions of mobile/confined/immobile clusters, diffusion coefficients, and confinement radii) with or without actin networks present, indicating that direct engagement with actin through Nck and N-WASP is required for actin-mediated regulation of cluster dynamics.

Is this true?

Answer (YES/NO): NO